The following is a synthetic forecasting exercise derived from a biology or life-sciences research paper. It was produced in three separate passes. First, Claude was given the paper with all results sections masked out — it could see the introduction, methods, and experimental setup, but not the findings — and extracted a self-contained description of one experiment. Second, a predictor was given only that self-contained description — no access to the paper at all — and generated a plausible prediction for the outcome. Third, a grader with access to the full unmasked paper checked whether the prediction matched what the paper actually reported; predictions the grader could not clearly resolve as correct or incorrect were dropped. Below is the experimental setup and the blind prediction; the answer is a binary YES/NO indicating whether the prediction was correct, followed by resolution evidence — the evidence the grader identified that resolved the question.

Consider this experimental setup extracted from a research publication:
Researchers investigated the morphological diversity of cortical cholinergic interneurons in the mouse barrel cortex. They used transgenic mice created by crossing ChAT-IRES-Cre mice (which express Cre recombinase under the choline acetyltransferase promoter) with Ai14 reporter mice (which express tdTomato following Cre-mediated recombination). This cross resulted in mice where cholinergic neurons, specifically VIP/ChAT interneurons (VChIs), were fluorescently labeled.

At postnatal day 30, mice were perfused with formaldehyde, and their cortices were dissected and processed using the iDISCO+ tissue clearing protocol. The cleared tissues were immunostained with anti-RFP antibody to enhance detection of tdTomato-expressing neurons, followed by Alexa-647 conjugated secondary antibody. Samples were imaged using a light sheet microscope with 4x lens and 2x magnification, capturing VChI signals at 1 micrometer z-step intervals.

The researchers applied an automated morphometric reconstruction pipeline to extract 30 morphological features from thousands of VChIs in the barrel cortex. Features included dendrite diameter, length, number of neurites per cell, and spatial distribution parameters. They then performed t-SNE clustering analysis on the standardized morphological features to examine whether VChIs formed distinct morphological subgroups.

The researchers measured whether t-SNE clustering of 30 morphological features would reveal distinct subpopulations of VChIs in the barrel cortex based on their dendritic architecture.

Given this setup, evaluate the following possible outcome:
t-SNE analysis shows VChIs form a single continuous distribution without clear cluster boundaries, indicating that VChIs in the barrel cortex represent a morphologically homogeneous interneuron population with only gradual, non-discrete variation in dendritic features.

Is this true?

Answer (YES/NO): NO